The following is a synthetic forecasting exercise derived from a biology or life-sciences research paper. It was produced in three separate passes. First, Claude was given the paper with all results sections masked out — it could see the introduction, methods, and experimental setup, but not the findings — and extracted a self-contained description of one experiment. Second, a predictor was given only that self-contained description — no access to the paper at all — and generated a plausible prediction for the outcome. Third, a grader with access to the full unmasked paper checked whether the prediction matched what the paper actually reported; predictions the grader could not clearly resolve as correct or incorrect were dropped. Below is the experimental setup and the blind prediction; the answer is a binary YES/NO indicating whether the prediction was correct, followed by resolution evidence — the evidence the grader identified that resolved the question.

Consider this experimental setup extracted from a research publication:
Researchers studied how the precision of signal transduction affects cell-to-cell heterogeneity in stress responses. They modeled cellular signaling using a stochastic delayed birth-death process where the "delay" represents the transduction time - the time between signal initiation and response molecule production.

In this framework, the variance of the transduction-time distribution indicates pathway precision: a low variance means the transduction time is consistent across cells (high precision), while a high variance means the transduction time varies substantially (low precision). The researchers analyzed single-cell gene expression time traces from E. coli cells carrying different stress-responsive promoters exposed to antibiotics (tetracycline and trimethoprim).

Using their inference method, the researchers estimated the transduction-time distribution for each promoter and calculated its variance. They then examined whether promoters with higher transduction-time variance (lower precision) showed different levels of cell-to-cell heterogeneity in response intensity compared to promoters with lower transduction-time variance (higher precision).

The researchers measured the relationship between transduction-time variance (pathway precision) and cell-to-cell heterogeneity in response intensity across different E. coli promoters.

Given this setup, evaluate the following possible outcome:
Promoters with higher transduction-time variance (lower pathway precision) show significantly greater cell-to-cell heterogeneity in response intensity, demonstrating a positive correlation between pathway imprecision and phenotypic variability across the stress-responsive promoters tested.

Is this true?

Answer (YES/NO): NO